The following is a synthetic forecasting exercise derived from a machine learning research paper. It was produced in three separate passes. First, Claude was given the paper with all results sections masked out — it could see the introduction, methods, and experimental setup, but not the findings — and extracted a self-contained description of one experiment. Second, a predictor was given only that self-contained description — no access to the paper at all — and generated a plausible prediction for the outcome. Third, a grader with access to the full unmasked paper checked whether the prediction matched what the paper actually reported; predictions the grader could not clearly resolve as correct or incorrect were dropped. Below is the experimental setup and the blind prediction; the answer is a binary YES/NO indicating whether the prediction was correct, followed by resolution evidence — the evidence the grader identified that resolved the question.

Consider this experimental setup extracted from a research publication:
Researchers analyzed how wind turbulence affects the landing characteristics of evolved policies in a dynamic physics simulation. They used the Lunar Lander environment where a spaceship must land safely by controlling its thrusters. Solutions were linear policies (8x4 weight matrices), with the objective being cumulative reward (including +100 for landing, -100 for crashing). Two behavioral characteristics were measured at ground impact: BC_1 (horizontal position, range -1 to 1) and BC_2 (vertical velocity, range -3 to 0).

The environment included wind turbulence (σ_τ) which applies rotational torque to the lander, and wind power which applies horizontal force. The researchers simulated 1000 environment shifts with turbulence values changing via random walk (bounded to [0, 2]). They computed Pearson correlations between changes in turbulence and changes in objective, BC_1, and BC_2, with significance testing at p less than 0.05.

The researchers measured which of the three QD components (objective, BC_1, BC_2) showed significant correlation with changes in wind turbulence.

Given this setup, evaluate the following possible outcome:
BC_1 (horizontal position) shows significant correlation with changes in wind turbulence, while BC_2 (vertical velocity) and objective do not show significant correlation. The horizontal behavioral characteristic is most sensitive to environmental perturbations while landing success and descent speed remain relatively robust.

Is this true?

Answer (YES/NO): NO